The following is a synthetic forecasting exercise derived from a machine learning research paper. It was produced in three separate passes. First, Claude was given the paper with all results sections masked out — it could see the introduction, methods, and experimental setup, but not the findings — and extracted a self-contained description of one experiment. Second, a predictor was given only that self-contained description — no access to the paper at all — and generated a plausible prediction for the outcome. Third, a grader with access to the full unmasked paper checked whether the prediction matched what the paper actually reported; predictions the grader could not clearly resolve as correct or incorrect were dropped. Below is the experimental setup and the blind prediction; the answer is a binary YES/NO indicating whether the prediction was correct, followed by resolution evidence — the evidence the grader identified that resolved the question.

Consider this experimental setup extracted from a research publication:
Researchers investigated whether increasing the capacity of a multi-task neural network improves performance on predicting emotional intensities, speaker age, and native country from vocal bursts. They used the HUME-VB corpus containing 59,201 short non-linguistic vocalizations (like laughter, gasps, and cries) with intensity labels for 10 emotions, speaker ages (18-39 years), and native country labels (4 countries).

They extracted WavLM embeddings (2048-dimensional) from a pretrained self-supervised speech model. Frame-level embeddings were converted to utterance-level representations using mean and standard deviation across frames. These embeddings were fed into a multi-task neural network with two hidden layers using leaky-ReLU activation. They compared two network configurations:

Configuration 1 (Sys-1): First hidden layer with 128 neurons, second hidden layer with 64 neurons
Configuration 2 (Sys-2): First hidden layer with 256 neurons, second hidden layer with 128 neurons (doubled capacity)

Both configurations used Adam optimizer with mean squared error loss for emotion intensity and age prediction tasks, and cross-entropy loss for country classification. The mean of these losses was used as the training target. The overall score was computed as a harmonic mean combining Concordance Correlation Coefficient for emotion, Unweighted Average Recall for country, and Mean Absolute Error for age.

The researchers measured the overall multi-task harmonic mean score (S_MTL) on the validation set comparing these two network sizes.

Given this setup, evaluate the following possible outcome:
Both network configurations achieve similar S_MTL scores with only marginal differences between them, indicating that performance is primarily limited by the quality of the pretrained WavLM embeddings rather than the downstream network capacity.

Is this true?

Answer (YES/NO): NO